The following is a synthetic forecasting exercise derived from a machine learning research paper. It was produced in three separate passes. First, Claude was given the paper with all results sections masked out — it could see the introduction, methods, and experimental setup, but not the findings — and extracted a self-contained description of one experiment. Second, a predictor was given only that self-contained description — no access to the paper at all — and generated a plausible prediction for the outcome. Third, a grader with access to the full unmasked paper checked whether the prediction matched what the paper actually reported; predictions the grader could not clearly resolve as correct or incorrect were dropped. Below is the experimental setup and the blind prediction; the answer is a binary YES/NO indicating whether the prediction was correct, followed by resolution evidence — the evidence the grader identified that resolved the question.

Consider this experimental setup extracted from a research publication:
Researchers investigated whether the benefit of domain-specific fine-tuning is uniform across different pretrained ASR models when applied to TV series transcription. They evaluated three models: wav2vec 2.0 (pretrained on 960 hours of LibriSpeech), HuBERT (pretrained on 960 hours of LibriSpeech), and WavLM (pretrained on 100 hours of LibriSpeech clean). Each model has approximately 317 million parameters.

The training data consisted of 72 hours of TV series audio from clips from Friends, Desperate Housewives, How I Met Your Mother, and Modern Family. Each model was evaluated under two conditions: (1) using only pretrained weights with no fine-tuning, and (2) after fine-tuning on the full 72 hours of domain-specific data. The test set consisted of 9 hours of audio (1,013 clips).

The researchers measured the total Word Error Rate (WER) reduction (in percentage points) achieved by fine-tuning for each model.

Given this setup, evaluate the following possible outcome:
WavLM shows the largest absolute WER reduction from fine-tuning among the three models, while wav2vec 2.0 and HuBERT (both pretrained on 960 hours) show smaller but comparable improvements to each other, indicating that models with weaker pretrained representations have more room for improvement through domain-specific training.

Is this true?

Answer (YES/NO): YES